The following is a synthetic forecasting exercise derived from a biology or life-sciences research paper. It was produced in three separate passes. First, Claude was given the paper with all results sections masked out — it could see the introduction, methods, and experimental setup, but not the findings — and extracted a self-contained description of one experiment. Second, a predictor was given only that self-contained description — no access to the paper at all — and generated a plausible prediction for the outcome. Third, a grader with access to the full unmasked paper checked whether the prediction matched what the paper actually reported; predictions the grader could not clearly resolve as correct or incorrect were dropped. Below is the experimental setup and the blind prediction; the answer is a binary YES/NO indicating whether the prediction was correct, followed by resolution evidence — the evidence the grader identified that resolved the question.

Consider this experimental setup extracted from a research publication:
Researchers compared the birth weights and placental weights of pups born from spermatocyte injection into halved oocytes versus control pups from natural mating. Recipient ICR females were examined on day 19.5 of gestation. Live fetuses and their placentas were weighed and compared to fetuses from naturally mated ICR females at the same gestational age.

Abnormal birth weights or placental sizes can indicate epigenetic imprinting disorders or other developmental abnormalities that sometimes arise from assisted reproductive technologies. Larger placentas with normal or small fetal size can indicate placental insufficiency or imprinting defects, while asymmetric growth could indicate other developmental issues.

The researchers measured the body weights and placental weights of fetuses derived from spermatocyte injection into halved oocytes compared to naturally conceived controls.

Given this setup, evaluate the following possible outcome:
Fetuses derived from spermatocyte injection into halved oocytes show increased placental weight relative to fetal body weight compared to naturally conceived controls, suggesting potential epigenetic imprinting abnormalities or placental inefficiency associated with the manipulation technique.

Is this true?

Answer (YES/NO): NO